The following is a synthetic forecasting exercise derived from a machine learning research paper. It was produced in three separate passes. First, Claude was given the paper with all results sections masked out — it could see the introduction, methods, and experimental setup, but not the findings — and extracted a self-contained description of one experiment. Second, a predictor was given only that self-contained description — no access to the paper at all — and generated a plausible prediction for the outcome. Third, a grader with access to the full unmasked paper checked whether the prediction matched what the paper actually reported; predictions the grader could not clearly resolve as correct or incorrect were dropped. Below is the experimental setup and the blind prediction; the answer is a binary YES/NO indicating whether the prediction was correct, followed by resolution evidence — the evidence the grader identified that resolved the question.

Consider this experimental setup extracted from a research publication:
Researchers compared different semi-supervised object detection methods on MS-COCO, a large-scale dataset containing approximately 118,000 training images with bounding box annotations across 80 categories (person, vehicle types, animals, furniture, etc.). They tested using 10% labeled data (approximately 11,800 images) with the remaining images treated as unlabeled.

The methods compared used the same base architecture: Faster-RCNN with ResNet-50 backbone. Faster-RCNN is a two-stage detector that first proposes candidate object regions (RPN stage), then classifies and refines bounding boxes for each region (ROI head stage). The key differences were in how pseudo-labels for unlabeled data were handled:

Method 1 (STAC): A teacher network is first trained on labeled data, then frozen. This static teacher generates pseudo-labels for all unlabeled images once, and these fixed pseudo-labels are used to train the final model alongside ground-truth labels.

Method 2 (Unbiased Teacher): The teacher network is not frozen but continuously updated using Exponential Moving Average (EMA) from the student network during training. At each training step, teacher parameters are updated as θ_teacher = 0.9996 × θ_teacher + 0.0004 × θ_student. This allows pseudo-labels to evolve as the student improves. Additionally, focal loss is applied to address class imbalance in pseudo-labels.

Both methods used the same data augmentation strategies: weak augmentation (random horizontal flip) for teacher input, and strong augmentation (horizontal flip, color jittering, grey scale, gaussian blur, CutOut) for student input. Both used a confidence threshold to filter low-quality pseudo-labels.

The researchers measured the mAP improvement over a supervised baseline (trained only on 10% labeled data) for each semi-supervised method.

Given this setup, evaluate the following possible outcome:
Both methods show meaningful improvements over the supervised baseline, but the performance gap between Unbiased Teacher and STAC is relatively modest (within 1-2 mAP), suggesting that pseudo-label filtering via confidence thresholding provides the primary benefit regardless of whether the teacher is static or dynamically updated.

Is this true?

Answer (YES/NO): NO